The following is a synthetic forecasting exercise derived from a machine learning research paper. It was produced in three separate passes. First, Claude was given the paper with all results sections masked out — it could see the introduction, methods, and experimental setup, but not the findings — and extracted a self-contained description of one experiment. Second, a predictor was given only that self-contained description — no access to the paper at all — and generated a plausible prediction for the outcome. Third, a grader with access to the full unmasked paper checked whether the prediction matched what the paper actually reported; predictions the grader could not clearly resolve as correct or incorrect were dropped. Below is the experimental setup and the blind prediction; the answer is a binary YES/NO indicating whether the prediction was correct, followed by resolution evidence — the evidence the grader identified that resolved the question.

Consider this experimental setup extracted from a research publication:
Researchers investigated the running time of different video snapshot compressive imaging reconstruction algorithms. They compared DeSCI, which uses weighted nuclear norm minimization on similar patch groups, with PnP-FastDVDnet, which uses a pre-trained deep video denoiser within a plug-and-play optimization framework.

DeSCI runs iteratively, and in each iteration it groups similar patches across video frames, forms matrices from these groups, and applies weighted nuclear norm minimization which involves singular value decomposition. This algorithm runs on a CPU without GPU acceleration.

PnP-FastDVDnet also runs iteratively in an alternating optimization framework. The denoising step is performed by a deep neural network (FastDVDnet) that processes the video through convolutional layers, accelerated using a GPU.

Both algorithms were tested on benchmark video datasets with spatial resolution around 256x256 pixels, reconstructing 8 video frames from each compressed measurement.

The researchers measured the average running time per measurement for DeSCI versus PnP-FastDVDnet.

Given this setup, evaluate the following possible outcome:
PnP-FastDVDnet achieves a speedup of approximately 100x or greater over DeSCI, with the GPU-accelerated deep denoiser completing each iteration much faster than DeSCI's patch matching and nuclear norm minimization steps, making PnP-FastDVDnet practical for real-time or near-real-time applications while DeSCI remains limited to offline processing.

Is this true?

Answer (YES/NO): YES